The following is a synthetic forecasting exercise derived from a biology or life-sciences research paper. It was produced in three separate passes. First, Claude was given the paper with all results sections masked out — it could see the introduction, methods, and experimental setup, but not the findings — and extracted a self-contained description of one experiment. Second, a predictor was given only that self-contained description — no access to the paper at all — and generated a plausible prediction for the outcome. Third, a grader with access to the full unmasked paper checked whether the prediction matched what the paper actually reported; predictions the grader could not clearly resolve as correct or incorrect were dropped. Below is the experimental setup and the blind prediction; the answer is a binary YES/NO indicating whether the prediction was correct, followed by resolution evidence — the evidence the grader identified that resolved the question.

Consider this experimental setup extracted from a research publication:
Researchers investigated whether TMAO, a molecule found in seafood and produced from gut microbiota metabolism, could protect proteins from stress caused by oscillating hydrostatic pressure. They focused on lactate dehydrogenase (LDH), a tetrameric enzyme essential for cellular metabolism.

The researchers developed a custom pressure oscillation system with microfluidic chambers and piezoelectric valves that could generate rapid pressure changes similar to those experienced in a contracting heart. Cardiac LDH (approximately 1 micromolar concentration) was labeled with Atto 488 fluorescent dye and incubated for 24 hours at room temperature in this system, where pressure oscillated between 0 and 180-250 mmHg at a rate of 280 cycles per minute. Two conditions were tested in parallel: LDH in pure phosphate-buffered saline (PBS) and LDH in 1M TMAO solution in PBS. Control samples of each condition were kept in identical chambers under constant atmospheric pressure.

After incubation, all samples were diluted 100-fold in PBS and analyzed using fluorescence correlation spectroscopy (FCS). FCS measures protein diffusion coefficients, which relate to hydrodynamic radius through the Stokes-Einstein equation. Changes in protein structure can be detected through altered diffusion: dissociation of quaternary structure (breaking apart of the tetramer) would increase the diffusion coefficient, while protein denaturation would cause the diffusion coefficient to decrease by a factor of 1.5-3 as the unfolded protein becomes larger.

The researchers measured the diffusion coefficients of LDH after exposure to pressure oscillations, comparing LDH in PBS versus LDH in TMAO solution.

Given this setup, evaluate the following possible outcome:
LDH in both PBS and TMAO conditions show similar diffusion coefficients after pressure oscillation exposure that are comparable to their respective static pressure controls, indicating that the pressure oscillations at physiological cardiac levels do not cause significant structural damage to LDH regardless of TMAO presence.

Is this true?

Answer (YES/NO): YES